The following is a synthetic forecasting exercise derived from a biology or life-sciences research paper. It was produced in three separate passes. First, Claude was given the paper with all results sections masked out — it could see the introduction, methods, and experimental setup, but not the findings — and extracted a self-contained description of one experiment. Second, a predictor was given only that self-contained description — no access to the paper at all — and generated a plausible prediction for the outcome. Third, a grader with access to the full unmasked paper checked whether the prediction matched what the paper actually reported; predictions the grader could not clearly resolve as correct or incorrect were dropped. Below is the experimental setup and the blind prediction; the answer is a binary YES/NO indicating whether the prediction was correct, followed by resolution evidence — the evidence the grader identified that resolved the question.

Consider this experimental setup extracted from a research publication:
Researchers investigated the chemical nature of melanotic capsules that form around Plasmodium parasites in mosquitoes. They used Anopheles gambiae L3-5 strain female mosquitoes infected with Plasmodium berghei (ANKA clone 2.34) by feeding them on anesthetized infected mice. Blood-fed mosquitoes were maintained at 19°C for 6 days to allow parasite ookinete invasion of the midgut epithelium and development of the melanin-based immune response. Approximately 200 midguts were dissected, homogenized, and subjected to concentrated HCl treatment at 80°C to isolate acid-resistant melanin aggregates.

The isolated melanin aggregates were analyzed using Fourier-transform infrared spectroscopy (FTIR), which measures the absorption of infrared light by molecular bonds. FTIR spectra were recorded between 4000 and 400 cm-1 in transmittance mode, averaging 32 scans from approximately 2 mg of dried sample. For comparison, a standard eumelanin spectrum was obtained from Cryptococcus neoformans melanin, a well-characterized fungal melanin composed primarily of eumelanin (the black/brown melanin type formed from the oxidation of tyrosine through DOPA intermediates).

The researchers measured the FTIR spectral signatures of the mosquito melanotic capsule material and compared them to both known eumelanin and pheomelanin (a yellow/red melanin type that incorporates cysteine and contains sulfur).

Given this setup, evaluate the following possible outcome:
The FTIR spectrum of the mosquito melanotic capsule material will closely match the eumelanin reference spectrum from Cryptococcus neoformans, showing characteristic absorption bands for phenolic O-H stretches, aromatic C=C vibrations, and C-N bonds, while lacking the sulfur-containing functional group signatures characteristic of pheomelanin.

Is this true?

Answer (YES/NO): NO